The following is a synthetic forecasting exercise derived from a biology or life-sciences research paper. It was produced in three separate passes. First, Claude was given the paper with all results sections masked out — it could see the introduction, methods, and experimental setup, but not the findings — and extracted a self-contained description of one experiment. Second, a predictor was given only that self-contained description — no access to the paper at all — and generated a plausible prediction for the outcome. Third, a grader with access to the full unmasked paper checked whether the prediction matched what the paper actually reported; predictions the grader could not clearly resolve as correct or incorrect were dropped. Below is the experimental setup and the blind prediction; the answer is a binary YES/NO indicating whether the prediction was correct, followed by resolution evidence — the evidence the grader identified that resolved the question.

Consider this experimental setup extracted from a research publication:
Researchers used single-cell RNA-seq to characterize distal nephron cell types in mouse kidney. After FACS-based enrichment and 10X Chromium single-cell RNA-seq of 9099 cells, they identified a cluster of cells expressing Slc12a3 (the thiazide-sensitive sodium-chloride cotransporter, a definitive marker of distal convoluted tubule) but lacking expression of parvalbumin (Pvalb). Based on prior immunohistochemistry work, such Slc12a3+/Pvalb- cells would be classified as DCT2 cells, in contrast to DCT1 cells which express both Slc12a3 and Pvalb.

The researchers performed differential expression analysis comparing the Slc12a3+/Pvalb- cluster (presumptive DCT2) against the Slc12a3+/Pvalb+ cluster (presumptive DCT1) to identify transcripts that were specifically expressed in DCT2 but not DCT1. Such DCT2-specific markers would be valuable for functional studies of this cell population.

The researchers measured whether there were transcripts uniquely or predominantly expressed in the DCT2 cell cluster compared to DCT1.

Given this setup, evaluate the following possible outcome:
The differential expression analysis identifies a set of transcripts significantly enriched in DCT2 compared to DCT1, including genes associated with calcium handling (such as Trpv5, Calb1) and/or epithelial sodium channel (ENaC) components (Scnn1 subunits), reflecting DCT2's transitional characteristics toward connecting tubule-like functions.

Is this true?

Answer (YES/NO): YES